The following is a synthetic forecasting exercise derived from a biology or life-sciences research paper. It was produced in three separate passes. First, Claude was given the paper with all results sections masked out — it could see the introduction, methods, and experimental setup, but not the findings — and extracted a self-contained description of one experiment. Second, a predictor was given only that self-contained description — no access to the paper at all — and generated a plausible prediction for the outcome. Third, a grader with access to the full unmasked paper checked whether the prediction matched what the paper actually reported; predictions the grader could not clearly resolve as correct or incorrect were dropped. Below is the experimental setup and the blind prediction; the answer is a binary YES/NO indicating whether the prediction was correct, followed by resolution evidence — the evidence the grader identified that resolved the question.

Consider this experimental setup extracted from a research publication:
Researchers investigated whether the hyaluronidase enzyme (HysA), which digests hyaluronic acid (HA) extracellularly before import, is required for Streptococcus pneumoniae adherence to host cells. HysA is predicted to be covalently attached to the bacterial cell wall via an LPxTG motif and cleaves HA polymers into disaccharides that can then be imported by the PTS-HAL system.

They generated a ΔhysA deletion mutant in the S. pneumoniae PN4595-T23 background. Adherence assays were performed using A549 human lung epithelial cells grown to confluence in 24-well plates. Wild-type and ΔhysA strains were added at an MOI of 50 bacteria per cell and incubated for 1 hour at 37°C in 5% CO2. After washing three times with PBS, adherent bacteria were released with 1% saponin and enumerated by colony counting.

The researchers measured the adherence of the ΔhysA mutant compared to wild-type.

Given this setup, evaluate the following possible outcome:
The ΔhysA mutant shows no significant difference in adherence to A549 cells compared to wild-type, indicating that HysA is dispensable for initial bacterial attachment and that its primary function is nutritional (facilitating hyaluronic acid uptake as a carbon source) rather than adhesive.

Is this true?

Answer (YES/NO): YES